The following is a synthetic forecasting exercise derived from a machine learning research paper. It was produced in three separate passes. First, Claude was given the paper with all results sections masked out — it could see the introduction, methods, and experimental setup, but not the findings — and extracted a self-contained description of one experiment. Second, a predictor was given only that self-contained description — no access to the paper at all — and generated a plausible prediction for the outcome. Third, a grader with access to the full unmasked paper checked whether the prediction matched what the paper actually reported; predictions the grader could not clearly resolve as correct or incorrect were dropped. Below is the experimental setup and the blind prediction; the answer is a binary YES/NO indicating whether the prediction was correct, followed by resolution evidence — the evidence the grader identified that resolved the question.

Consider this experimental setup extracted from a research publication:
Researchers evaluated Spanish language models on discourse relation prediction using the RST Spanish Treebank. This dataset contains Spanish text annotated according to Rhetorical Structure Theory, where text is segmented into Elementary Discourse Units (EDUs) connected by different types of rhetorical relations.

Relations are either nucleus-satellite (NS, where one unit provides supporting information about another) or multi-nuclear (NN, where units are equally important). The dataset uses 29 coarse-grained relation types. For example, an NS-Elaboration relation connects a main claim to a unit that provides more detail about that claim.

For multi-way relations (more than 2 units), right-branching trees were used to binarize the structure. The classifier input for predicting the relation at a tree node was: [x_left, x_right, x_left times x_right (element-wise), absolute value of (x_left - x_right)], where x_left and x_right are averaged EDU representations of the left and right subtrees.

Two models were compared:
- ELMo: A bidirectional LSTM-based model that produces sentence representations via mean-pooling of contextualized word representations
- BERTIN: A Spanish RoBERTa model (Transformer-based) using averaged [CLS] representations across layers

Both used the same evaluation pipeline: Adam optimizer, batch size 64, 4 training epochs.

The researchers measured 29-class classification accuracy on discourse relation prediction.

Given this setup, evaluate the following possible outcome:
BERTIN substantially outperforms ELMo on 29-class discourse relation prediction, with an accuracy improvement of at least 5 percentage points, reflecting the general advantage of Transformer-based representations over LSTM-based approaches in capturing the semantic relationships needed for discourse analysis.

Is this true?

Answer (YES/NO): NO